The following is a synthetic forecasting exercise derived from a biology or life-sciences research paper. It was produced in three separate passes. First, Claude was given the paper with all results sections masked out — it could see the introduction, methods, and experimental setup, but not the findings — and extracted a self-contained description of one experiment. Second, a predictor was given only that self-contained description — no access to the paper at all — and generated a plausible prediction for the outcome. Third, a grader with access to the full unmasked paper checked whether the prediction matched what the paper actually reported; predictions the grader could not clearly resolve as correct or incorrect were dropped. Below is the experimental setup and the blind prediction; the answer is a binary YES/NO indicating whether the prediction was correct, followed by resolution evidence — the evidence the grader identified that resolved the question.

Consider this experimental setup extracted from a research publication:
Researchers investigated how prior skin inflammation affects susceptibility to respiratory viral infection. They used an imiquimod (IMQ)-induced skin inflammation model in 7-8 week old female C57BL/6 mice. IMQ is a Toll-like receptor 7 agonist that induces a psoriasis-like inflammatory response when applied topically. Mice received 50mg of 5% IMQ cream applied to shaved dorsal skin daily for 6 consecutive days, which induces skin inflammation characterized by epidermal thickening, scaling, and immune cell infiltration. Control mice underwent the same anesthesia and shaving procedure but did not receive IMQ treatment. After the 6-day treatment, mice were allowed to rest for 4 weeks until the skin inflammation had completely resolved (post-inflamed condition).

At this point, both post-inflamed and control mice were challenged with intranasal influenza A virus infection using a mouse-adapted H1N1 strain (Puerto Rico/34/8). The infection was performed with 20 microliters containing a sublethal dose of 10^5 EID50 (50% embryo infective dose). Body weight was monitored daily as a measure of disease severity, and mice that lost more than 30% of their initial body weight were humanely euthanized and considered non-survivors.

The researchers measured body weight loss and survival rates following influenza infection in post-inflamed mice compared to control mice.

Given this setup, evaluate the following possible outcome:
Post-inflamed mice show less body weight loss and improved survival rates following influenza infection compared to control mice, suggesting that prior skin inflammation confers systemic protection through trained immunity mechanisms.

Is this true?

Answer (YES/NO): NO